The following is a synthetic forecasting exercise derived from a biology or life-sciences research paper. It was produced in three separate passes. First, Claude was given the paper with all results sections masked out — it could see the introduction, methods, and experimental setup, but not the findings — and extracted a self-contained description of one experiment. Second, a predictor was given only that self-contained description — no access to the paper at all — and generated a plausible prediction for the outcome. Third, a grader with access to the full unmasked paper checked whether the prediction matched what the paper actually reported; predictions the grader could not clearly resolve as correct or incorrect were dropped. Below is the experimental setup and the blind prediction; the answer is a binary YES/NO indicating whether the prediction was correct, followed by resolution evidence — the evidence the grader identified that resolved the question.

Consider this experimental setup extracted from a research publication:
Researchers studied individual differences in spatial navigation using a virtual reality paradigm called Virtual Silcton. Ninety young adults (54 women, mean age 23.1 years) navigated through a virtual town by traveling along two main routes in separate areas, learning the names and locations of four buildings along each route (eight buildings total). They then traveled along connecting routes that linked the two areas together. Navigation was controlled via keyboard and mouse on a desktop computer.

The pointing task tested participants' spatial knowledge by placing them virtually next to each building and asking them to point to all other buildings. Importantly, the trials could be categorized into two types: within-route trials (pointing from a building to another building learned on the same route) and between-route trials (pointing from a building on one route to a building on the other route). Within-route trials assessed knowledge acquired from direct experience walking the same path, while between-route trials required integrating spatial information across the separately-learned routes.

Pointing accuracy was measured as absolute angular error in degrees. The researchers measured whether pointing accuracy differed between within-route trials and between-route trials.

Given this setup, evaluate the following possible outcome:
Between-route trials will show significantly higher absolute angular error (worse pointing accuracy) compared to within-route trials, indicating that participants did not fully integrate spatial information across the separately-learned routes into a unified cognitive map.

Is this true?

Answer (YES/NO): YES